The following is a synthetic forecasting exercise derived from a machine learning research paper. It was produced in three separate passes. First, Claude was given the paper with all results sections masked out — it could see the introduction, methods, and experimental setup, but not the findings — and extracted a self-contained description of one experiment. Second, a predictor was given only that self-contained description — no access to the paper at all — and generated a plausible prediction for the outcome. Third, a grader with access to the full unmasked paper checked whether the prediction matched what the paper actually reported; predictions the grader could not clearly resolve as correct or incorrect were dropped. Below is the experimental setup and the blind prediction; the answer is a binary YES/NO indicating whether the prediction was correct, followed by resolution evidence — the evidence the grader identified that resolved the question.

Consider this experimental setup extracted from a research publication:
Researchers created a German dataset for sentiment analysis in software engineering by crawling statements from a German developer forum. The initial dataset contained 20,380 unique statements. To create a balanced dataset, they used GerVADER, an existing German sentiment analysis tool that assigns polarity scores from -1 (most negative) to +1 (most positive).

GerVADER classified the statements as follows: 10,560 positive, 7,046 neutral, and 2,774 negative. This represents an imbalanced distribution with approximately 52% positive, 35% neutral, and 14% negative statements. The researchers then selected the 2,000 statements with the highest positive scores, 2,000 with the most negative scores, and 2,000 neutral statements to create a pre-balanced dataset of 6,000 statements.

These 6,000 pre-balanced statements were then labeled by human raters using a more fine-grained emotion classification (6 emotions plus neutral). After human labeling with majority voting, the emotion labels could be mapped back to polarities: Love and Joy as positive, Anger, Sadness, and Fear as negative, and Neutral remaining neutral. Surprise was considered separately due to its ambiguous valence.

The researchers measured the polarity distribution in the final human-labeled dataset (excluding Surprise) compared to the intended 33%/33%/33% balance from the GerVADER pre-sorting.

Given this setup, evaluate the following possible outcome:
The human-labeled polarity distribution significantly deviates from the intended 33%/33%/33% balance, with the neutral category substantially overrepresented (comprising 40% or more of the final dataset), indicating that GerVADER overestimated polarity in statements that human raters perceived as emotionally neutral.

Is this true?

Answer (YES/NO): YES